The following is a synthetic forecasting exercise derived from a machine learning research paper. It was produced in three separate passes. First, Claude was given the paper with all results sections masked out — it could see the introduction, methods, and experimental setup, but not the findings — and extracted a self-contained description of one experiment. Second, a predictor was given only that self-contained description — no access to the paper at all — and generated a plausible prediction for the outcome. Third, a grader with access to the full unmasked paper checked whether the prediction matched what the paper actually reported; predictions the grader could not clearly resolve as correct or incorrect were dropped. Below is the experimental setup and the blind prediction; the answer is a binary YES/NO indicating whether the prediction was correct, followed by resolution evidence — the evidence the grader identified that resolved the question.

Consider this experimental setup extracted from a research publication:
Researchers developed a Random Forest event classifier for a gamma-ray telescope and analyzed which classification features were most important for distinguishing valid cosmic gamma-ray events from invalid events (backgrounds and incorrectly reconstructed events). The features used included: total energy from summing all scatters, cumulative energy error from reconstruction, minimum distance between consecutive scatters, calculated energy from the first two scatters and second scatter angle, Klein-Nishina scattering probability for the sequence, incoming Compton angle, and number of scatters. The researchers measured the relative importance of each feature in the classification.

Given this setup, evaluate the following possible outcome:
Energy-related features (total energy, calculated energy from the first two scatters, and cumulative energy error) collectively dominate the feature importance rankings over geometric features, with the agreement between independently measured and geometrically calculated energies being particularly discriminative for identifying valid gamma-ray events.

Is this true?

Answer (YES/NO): NO